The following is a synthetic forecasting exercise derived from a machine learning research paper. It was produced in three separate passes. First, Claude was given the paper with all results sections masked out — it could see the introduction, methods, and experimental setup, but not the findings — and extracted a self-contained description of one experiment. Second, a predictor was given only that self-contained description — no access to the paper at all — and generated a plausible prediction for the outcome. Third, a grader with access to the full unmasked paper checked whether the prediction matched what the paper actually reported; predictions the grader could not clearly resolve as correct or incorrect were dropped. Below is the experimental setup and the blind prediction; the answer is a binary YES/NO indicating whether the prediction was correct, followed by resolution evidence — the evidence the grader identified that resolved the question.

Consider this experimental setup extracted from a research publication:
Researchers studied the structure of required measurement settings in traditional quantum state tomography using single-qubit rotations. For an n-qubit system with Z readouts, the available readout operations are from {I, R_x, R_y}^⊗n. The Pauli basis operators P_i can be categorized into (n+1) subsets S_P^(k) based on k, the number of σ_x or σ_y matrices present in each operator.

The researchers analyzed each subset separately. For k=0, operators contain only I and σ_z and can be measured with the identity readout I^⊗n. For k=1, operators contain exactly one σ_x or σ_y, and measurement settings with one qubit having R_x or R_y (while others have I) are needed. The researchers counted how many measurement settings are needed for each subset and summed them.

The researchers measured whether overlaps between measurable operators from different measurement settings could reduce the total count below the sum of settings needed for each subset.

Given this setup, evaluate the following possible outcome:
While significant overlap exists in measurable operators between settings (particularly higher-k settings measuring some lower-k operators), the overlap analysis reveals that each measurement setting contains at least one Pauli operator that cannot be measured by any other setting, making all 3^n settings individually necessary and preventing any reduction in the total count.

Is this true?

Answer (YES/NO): NO